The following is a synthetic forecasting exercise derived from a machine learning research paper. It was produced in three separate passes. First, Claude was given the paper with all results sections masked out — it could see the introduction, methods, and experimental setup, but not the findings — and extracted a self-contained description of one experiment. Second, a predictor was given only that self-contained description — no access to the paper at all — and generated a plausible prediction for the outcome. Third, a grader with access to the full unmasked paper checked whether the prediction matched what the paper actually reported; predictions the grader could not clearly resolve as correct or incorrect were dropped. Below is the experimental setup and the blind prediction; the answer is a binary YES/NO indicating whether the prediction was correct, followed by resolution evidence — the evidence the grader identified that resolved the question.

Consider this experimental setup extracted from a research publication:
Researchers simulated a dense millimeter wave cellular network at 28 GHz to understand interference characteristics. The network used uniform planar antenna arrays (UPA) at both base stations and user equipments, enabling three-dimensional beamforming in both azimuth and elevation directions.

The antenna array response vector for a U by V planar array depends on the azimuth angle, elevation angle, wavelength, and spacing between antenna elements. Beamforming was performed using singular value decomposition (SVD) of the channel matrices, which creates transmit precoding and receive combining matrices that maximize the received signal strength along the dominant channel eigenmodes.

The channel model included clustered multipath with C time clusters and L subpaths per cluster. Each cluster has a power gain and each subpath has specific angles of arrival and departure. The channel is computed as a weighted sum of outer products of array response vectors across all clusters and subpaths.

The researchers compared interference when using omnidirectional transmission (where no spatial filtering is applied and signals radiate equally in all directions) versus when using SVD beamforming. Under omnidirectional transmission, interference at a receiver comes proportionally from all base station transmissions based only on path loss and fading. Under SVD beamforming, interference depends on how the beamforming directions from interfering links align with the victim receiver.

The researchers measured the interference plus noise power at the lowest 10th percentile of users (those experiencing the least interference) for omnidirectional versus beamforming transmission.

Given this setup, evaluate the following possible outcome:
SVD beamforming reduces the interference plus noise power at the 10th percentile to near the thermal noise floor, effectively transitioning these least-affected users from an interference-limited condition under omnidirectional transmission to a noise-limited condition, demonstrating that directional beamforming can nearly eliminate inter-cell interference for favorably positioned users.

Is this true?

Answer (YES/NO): NO